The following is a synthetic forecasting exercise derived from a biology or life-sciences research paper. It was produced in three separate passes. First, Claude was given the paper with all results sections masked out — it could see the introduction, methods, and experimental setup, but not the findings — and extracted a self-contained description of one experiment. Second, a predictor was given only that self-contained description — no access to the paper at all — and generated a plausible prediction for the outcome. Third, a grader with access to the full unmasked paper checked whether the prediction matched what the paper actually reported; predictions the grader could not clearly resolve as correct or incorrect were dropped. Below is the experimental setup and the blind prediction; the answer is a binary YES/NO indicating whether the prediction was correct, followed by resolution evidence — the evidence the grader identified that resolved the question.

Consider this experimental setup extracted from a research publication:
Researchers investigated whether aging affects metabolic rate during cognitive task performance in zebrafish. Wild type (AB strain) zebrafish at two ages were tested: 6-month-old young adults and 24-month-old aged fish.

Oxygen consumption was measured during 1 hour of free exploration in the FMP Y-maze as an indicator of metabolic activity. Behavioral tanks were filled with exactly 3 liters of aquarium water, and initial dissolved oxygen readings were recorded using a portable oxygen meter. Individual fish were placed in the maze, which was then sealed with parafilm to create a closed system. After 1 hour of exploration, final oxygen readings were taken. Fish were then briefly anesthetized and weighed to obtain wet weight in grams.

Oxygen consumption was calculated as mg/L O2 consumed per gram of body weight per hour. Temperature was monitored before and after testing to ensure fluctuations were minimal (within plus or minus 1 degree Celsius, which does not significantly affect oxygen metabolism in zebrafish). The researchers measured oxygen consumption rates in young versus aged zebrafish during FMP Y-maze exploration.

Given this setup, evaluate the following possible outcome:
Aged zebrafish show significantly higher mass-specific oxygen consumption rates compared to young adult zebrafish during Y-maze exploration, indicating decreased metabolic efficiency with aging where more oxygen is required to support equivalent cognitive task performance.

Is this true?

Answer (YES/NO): NO